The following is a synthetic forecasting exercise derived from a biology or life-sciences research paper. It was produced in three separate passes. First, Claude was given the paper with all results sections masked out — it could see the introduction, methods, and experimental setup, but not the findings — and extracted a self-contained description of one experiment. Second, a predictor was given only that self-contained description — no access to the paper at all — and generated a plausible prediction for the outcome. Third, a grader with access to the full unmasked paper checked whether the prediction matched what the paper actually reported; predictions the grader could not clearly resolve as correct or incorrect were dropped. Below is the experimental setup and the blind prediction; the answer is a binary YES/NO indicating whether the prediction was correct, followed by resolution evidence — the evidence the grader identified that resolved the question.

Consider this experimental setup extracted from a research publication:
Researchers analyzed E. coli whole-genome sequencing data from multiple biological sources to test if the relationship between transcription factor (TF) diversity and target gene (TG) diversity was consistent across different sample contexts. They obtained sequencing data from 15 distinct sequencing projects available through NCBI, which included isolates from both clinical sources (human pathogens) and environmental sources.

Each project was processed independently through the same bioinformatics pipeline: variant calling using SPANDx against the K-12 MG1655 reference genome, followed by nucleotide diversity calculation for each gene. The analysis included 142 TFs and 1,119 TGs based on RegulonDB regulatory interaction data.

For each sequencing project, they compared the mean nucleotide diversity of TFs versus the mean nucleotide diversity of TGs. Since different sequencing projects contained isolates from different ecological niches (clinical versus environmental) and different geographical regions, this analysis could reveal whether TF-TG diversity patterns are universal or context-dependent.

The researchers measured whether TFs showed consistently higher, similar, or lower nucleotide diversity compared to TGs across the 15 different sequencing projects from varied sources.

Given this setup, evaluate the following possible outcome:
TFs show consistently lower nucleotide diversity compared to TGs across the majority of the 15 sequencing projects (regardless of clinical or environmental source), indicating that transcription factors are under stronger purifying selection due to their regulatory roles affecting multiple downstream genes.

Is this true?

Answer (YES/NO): YES